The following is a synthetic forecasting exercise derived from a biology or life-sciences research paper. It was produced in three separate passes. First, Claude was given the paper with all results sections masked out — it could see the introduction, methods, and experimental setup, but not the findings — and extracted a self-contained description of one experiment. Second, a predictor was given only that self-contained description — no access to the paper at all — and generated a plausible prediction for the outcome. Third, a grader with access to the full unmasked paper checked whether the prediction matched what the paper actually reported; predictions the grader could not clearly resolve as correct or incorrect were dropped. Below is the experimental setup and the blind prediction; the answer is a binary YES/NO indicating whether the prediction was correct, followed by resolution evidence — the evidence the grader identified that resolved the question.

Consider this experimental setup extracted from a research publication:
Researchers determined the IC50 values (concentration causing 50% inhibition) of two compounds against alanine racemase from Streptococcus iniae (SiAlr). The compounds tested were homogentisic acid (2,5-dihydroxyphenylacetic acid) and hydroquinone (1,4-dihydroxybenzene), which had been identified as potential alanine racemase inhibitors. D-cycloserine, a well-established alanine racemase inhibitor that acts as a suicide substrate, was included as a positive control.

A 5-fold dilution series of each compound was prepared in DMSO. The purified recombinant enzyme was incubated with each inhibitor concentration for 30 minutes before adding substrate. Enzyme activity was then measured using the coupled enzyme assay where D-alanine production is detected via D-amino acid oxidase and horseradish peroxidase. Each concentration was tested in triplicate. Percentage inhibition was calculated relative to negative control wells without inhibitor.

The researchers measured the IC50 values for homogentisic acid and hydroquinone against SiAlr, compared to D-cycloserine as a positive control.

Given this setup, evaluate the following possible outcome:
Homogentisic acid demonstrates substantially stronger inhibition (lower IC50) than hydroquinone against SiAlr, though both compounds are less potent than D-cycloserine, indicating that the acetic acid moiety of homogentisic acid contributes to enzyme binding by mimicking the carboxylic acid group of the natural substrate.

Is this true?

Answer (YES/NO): NO